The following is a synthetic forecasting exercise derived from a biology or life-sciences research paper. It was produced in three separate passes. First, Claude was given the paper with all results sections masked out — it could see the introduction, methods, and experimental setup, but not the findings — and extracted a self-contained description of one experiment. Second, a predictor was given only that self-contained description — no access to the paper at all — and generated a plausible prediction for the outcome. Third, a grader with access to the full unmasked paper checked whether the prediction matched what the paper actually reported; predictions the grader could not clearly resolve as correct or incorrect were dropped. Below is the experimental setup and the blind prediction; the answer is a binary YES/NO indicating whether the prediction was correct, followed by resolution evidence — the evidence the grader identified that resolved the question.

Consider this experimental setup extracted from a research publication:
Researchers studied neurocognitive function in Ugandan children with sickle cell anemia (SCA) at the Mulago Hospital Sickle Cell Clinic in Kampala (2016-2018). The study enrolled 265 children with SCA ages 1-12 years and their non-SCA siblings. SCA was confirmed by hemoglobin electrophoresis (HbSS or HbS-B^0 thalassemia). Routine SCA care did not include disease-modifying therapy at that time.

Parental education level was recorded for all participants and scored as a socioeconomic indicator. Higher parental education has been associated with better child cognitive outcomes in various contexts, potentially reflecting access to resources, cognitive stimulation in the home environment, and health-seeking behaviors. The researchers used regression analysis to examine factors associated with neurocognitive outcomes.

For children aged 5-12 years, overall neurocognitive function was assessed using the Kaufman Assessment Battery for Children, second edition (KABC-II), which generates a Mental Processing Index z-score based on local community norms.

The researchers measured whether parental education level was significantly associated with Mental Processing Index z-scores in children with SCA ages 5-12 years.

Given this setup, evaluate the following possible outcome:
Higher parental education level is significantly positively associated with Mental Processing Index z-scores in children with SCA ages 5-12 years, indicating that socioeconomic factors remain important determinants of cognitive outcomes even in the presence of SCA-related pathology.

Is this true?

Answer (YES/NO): NO